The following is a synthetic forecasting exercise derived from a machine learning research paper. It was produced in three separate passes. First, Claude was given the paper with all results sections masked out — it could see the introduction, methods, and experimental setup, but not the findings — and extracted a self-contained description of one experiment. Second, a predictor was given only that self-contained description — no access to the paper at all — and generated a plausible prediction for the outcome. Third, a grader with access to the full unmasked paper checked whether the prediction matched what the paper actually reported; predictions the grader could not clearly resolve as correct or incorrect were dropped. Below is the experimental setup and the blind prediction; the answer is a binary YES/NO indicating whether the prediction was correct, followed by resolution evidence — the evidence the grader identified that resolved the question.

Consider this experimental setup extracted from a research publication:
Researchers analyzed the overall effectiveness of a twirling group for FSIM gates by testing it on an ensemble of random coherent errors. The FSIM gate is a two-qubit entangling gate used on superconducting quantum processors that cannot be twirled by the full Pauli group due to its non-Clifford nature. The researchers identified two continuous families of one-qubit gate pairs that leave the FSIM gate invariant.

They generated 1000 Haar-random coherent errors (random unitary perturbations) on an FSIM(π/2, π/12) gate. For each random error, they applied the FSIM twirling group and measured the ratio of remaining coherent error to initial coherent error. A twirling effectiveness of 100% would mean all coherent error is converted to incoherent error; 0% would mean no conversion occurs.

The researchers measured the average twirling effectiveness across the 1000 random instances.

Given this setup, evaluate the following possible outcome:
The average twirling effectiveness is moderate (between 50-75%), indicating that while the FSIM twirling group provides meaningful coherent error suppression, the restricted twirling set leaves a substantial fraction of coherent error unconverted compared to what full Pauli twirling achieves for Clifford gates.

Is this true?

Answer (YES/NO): NO